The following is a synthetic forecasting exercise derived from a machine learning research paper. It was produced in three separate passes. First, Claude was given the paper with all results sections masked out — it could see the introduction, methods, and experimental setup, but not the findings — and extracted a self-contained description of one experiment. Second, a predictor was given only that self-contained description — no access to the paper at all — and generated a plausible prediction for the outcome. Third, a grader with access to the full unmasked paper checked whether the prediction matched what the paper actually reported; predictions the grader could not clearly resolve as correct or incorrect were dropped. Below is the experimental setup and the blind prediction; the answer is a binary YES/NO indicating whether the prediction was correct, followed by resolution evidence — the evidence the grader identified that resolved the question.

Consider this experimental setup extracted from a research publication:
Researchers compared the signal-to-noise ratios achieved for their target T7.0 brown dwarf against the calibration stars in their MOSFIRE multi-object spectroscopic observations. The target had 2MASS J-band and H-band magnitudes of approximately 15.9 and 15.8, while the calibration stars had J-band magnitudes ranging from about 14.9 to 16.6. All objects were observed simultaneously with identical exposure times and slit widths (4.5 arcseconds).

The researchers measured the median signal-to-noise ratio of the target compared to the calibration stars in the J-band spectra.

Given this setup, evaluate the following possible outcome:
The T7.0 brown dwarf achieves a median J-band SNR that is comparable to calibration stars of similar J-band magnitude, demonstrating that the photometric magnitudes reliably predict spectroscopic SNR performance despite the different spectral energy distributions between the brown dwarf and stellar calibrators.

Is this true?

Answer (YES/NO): NO